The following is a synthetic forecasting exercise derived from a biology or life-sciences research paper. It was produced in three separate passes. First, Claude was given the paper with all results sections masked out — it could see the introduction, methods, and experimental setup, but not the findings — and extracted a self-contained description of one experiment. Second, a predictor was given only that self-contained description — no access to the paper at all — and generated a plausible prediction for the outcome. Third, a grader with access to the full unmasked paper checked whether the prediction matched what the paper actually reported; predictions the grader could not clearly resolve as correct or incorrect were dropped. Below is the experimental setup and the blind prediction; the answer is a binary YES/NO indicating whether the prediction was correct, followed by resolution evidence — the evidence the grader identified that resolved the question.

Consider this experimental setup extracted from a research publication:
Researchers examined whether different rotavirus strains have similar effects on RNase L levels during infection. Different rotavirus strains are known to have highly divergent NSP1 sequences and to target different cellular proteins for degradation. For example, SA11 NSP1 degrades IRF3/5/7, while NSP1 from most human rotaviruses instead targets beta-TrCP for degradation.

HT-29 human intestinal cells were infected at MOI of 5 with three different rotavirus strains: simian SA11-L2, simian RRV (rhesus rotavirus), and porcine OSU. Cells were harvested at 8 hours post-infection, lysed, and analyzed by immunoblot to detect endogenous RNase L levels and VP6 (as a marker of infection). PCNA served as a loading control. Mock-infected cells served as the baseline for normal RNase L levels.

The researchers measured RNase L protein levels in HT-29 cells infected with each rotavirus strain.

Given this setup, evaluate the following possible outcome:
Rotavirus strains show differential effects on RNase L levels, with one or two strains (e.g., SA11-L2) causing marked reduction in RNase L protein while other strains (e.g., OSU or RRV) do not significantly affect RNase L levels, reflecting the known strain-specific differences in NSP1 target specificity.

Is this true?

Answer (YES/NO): YES